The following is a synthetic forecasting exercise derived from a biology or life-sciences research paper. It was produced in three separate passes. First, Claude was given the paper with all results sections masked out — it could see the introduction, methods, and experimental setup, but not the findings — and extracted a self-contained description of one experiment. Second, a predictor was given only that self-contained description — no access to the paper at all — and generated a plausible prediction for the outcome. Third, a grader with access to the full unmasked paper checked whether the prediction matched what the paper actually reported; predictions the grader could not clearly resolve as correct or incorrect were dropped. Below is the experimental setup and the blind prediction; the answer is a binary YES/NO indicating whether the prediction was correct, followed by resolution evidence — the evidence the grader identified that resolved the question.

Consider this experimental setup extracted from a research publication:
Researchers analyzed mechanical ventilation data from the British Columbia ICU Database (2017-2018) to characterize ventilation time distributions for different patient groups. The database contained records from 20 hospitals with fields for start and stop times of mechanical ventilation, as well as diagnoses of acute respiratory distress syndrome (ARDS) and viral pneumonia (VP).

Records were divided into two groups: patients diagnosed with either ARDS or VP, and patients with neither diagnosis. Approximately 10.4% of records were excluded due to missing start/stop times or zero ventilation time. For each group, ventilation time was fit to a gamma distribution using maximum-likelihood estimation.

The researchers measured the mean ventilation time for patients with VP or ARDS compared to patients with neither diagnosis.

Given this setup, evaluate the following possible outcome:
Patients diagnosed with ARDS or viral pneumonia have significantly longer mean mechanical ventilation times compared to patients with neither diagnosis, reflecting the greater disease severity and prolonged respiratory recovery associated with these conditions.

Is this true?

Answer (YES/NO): YES